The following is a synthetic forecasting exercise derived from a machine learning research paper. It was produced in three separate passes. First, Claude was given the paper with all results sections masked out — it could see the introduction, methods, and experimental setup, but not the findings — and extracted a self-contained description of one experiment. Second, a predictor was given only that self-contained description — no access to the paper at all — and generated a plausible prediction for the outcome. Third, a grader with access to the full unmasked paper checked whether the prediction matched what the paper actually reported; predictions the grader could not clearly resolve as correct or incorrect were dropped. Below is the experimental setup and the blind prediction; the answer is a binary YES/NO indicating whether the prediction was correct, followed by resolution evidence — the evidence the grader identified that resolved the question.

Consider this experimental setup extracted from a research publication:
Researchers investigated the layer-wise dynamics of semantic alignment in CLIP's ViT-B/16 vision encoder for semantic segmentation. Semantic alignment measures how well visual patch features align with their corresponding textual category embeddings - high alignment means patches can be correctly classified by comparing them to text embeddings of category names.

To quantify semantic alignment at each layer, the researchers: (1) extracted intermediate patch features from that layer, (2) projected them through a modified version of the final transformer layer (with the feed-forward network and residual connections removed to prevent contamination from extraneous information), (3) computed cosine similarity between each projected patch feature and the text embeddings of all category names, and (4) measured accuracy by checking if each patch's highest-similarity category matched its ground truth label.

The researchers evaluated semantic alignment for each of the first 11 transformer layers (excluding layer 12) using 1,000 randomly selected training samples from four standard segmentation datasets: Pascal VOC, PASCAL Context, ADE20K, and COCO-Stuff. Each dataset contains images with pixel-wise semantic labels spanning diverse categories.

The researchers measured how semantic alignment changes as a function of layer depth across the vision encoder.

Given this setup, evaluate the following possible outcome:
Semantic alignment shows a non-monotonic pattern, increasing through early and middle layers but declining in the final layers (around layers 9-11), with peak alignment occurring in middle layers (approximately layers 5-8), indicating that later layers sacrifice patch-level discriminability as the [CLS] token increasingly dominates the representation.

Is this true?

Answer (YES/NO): NO